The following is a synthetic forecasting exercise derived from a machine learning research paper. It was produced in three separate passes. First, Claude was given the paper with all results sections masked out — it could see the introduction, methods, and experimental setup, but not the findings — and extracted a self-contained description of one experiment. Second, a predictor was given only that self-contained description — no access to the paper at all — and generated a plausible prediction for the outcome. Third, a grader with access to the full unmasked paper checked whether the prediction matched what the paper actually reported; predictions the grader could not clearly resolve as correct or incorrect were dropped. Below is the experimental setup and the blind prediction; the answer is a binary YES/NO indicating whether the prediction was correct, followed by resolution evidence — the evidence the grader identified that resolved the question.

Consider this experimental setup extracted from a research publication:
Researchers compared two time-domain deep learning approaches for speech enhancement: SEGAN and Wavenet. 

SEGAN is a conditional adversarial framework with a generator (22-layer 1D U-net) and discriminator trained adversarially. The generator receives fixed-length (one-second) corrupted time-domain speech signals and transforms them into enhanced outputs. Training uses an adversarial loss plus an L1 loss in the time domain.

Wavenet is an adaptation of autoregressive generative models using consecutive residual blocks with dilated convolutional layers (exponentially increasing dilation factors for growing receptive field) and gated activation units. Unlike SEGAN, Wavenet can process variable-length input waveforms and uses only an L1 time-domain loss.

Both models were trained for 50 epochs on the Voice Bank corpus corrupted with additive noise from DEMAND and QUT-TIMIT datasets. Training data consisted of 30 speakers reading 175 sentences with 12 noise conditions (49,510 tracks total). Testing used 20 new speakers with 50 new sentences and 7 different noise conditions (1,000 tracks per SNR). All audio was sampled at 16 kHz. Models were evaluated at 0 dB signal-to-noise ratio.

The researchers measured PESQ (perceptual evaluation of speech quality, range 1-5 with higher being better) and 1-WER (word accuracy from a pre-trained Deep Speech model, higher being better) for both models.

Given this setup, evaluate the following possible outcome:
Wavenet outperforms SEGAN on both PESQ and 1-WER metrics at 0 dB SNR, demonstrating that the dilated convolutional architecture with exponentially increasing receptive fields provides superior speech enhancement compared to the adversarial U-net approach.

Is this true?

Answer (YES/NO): YES